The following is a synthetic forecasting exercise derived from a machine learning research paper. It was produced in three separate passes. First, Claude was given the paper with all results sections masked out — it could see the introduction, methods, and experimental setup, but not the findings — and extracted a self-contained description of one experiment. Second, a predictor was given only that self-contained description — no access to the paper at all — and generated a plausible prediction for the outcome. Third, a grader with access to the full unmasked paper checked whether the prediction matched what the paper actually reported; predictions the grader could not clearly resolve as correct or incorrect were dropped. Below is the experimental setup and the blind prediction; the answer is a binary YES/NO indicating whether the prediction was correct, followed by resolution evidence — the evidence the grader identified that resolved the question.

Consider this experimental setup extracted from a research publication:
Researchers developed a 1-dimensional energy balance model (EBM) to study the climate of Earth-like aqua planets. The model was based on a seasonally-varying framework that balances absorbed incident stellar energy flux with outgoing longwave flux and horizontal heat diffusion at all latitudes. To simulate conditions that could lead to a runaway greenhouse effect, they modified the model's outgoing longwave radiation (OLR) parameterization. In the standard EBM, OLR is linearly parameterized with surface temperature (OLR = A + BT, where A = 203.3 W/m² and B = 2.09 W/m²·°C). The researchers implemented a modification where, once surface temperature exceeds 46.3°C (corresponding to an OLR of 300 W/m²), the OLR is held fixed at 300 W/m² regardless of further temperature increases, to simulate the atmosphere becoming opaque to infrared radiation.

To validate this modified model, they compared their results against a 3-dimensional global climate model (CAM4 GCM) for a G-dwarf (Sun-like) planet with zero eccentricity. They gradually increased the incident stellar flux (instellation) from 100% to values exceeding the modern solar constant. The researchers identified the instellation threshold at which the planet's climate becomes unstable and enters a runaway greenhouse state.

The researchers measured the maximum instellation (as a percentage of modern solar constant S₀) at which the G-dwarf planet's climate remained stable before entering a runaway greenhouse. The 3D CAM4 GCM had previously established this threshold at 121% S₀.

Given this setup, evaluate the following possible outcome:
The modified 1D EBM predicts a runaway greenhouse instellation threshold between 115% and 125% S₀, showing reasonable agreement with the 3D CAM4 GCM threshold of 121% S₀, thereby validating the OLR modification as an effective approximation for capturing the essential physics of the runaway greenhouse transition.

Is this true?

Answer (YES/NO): YES